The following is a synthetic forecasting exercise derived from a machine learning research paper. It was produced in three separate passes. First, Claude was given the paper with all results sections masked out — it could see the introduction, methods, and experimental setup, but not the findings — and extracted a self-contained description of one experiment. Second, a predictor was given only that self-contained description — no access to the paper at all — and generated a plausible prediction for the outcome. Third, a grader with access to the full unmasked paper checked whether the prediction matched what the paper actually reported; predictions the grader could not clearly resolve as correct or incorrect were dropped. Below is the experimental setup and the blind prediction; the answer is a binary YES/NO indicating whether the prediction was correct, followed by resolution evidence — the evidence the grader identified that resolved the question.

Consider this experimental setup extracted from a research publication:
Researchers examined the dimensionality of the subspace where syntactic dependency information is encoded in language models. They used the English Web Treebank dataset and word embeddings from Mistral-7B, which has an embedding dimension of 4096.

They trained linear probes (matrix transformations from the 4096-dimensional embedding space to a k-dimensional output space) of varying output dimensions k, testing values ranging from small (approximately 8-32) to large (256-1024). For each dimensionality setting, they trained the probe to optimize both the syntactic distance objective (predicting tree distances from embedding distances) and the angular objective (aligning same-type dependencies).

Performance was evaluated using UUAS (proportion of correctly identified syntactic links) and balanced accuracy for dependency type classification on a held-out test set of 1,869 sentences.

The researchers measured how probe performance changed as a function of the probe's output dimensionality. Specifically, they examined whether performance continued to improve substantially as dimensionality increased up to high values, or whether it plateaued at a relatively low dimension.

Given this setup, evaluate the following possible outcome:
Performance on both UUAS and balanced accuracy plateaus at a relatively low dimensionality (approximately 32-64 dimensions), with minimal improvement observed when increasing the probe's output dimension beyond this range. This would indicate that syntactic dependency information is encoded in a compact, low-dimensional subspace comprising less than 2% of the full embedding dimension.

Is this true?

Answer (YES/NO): NO